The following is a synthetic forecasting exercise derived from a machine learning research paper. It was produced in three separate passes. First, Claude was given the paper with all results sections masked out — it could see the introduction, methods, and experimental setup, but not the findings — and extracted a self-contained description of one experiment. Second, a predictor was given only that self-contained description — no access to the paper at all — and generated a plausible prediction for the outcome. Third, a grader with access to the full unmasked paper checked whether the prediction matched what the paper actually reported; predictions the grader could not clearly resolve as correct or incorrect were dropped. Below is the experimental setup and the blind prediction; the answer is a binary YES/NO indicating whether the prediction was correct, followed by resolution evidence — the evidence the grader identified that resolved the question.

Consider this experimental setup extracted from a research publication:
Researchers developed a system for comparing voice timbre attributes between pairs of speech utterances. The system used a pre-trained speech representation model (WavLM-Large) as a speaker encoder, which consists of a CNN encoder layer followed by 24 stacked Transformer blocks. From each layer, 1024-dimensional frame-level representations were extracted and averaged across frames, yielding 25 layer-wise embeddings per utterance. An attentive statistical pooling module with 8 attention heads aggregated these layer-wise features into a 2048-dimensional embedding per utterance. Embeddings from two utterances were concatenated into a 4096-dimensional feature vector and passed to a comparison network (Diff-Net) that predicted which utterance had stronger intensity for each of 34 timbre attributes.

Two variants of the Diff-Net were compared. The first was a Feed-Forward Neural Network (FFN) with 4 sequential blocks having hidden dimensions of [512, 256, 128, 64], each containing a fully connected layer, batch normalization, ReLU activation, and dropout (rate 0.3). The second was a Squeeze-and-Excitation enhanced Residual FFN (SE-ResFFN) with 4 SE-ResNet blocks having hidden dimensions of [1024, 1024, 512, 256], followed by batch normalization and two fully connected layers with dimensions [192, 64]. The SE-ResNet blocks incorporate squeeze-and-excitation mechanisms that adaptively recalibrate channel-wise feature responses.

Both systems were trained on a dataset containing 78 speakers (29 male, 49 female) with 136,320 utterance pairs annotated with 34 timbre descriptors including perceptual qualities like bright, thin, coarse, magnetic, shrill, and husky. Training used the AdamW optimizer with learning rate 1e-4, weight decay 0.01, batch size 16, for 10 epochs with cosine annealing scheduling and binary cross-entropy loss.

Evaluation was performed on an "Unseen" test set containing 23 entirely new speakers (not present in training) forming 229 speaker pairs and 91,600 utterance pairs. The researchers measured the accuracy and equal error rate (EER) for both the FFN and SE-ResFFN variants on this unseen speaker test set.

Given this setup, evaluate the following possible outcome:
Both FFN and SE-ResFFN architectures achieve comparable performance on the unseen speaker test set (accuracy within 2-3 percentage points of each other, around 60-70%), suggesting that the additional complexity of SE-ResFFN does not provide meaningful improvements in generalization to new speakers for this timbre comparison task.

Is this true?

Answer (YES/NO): NO